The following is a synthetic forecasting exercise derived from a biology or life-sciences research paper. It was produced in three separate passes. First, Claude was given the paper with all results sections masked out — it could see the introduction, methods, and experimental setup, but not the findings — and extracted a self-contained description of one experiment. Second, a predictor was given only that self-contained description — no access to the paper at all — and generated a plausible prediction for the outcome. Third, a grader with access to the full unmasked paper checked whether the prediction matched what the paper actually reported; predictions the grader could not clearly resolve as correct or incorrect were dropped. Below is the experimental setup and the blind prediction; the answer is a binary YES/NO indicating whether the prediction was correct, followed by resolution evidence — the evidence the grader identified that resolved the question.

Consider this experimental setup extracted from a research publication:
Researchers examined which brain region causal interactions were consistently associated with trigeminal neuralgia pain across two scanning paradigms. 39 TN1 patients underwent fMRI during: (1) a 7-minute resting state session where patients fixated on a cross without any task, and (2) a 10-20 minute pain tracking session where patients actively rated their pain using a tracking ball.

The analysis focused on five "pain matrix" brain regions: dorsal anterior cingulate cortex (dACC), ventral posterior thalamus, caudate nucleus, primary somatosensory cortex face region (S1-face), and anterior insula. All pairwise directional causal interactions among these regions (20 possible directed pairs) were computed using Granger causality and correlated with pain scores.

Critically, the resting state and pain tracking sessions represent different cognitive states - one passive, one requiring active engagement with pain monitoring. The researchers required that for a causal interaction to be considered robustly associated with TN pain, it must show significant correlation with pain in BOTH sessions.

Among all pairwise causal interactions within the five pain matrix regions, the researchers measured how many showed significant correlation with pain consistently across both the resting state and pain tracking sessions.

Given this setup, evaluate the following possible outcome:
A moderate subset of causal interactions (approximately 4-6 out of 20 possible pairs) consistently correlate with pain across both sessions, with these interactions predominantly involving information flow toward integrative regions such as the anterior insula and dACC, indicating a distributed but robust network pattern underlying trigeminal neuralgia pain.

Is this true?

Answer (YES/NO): NO